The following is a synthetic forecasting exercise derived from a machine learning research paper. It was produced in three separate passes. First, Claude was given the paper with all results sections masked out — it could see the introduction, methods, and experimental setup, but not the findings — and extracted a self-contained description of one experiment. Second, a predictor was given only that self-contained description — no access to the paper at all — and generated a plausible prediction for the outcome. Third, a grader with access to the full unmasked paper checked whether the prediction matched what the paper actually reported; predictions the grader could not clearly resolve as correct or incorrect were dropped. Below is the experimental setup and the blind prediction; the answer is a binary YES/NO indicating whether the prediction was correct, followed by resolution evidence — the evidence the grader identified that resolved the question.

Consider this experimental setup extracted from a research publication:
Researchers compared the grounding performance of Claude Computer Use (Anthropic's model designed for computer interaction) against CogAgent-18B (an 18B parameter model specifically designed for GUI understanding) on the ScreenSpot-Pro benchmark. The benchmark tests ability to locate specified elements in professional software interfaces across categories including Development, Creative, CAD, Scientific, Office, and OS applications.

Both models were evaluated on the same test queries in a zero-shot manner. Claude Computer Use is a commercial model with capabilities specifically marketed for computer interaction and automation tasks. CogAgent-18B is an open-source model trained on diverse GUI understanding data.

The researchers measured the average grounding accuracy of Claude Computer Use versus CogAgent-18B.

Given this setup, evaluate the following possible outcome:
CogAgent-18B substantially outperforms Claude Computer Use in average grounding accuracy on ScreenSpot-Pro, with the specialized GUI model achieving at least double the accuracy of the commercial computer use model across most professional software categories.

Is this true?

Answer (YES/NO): NO